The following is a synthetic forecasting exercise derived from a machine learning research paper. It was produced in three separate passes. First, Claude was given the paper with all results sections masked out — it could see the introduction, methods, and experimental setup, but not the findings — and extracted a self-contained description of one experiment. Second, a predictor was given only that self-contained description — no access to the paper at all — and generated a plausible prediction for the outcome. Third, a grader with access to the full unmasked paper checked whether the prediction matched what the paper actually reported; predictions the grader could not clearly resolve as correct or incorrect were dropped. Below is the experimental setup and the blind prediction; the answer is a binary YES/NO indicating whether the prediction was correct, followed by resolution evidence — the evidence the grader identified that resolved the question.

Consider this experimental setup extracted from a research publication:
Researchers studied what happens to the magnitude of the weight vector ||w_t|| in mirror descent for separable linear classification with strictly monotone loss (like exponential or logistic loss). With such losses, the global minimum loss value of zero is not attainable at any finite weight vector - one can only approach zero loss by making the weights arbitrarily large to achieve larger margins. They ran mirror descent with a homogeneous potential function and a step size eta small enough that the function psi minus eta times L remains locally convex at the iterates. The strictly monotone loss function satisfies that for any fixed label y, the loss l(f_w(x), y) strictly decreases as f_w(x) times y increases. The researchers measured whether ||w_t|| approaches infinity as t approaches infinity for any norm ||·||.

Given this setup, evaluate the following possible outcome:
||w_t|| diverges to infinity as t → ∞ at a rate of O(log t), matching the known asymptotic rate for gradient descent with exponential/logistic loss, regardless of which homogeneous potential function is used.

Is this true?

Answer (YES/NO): YES